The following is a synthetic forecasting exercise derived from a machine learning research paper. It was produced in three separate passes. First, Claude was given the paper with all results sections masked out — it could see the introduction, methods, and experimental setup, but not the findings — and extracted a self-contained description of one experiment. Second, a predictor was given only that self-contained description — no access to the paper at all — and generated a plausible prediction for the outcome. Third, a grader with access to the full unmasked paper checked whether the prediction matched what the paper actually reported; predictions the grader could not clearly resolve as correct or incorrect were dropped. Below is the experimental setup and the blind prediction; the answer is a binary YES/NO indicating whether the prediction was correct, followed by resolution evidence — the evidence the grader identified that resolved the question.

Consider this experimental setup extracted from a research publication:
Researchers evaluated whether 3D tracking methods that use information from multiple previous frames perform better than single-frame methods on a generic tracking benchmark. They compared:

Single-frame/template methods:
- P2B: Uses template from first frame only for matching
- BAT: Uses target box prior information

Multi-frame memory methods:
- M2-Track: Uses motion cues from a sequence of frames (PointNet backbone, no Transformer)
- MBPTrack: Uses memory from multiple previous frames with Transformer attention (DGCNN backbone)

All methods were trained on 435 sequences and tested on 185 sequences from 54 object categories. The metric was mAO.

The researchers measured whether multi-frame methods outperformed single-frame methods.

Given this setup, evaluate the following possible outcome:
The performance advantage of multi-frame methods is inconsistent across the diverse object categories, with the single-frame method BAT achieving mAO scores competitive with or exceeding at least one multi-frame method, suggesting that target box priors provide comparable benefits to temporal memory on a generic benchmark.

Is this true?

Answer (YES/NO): NO